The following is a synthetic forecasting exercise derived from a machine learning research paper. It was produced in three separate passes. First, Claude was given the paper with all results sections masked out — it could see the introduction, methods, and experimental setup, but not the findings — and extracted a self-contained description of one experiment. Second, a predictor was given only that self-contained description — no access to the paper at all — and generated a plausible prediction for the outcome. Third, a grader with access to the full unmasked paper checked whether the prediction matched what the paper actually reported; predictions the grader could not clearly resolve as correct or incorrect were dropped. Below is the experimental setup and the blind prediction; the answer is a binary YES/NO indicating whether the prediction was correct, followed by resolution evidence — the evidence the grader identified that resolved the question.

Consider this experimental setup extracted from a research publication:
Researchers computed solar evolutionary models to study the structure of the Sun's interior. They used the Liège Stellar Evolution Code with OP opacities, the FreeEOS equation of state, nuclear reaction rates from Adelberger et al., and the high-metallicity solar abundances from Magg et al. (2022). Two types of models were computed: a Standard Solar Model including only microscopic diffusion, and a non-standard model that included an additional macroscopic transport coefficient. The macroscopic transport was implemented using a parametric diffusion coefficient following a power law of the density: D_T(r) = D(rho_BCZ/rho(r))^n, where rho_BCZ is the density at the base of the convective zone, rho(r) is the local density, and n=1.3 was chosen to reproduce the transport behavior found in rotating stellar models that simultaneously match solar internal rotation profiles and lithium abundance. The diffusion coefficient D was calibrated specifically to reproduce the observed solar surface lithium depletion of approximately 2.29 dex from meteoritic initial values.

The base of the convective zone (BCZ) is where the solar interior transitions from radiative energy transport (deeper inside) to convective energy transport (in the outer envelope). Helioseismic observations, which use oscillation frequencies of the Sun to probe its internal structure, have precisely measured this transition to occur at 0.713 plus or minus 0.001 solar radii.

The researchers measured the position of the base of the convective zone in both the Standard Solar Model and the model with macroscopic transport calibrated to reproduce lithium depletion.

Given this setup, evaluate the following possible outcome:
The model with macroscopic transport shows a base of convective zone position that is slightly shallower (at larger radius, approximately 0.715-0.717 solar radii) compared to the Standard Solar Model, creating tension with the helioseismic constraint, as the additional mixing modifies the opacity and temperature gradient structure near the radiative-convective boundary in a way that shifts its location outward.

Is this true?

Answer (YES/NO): NO